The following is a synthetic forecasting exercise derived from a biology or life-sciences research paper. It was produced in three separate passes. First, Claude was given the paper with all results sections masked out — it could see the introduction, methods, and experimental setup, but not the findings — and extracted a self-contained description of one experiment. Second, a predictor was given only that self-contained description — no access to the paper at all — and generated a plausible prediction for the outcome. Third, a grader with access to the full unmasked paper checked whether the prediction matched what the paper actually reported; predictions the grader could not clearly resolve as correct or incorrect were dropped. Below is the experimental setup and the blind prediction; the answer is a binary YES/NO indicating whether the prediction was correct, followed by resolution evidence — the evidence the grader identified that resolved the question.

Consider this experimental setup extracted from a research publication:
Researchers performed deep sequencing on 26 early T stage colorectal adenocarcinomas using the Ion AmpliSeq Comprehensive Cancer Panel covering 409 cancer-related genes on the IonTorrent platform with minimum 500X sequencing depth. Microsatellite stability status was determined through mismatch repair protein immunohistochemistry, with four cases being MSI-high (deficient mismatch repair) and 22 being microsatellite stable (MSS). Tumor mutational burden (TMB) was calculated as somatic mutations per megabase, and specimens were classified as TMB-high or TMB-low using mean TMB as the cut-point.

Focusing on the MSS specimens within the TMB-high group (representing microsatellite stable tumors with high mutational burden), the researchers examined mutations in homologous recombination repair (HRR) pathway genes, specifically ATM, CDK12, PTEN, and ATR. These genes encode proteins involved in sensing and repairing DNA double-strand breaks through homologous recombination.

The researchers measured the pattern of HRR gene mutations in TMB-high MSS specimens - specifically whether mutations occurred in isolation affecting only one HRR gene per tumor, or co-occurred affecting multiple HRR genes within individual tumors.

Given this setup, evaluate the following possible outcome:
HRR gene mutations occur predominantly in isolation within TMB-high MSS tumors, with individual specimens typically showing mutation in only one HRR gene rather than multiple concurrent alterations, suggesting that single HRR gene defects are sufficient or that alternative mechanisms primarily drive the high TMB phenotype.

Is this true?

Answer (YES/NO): NO